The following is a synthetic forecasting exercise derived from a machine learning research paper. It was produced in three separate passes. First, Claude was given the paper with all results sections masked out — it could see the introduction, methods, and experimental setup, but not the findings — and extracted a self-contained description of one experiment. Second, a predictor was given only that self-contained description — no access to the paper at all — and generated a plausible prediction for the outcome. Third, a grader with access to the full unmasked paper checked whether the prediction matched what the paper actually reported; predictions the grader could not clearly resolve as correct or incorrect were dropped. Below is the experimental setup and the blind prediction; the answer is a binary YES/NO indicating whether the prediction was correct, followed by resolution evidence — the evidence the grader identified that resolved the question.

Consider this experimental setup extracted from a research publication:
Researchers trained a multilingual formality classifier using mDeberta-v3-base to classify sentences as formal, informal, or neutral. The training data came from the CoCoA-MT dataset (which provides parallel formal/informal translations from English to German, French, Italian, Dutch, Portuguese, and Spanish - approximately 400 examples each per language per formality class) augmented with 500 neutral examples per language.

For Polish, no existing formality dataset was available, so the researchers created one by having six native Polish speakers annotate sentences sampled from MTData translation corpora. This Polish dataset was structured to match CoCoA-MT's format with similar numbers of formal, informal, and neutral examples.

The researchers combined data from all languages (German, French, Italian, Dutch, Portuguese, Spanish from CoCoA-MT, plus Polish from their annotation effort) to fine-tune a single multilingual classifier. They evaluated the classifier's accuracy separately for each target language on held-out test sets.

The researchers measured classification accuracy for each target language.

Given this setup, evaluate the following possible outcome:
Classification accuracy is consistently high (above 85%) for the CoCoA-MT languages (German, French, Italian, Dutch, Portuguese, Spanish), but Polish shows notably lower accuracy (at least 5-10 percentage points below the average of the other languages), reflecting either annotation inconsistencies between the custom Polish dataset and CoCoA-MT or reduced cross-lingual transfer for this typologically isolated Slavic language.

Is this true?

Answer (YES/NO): YES